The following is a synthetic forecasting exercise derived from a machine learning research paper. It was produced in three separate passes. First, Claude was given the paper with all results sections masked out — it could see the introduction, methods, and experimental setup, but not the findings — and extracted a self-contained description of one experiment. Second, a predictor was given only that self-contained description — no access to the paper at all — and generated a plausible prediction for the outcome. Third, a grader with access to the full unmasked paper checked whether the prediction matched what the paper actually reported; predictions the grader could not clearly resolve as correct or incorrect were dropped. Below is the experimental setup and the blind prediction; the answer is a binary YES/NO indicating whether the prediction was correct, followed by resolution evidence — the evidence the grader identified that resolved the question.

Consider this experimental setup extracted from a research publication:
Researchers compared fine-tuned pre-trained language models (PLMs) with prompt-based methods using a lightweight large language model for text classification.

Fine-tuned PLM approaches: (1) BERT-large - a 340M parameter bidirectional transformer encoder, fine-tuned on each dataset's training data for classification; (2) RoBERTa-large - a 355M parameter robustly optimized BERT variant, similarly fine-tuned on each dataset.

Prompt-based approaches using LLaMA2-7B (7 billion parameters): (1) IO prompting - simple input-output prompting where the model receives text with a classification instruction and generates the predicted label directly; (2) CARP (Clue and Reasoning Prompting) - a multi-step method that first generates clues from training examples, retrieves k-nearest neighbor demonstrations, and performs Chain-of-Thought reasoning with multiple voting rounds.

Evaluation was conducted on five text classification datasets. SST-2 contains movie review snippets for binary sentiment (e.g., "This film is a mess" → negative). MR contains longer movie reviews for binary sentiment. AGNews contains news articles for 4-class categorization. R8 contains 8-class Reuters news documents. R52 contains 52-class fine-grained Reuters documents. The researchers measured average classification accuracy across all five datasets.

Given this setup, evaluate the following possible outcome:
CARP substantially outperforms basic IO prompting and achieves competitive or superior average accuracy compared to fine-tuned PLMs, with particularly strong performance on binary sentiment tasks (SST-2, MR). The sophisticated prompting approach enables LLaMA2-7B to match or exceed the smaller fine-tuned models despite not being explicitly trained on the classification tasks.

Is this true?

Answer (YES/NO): NO